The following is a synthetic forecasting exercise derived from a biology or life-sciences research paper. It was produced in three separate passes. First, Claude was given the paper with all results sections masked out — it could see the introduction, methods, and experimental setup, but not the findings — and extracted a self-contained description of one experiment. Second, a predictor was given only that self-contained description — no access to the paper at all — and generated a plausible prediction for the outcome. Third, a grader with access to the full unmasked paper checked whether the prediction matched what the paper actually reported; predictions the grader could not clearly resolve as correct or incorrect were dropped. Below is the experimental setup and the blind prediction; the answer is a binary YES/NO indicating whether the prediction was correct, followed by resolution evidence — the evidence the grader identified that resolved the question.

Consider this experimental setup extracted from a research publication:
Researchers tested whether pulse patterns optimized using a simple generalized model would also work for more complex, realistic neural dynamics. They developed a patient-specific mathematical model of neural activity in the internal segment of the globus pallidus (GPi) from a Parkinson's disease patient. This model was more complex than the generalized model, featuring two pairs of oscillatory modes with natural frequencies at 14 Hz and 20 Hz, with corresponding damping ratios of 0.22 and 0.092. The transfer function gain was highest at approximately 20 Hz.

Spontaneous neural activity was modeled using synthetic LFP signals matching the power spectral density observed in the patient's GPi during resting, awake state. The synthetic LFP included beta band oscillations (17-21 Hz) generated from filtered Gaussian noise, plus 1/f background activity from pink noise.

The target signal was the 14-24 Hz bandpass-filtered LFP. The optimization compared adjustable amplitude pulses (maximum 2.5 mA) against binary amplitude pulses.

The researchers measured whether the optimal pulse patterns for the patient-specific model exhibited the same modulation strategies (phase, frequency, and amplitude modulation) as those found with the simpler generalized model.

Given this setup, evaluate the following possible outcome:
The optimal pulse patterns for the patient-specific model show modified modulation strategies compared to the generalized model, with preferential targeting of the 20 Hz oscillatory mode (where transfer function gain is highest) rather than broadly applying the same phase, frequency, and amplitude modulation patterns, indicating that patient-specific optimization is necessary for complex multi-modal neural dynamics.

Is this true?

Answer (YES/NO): NO